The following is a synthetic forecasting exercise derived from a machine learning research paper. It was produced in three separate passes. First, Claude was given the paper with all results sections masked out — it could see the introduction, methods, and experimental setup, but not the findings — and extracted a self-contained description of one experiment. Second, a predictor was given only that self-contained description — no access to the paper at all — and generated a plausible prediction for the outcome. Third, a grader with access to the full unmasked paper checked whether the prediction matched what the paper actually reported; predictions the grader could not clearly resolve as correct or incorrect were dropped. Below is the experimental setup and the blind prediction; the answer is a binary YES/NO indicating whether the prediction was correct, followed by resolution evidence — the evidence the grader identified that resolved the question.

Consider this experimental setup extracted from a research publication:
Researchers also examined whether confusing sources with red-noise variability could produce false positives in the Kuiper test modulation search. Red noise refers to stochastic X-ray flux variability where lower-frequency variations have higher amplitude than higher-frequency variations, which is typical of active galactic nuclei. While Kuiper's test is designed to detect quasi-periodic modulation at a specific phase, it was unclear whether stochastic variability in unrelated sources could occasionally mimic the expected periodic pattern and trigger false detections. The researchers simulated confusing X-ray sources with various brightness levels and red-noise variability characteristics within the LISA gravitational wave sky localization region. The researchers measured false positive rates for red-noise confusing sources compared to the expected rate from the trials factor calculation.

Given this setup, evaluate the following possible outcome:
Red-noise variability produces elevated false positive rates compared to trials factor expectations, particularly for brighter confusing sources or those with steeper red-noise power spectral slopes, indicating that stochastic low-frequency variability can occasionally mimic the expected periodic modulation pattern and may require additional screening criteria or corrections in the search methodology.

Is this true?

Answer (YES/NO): NO